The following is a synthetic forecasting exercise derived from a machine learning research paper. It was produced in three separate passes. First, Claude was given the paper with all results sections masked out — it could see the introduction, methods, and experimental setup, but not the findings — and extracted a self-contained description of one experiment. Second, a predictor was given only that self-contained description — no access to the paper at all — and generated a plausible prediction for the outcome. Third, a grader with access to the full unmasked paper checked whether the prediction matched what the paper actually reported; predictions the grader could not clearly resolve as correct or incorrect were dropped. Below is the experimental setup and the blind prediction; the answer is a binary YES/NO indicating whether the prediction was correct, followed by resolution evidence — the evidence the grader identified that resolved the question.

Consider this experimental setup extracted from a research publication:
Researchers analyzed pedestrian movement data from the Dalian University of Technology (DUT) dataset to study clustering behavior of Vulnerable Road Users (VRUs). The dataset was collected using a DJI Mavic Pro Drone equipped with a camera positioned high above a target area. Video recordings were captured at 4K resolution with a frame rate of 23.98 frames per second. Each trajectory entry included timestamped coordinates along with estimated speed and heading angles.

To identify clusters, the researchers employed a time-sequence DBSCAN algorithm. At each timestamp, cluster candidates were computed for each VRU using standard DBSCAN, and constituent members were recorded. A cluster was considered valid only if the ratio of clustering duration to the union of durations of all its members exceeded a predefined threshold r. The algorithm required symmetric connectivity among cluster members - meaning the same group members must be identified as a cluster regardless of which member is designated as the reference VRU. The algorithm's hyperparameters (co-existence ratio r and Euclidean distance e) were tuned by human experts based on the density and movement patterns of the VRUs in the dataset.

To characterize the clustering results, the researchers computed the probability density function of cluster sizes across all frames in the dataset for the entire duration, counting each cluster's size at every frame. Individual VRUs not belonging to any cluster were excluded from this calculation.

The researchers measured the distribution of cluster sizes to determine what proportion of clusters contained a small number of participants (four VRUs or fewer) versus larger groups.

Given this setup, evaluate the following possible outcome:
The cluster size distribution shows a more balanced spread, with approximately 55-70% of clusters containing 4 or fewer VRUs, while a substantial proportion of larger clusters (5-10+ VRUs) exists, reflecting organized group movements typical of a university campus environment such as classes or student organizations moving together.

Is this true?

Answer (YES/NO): NO